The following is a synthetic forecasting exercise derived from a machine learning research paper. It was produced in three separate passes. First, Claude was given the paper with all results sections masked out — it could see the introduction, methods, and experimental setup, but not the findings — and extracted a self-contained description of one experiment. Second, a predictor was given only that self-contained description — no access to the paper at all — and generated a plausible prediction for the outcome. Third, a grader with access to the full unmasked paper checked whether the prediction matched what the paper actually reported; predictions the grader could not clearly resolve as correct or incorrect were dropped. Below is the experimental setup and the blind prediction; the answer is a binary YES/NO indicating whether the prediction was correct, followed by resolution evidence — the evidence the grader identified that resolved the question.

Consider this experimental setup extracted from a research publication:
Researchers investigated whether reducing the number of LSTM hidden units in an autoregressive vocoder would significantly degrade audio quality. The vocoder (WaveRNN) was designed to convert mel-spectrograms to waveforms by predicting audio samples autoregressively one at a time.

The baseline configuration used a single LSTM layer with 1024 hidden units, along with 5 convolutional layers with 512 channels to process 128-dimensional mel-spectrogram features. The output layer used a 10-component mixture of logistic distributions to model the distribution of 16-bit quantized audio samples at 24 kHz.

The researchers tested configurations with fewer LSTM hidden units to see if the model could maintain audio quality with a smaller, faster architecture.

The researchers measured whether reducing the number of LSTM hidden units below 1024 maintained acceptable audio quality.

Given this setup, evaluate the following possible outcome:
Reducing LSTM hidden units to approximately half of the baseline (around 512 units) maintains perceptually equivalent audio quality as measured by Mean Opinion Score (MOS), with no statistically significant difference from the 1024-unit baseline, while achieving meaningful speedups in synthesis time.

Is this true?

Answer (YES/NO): NO